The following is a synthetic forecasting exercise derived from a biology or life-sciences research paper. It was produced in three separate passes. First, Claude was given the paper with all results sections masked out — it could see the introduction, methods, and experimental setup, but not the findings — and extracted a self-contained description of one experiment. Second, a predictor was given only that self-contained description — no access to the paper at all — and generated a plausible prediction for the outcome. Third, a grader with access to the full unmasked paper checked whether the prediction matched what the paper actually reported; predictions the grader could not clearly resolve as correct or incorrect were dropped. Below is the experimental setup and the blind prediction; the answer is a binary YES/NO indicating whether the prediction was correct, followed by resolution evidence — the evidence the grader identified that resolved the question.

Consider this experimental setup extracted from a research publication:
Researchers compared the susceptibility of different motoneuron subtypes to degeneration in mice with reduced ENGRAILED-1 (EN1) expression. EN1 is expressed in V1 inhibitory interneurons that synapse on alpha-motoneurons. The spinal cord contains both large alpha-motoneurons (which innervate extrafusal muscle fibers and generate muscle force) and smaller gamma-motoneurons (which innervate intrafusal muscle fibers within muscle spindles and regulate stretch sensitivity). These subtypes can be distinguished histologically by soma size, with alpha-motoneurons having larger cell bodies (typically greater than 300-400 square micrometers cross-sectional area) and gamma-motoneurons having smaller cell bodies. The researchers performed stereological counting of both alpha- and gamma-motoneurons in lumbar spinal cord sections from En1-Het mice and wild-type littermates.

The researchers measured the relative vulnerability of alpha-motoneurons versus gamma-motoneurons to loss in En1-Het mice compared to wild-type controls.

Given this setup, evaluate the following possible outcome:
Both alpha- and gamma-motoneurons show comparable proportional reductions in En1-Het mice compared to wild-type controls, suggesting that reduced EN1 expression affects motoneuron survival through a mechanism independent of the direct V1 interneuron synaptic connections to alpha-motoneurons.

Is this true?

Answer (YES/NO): NO